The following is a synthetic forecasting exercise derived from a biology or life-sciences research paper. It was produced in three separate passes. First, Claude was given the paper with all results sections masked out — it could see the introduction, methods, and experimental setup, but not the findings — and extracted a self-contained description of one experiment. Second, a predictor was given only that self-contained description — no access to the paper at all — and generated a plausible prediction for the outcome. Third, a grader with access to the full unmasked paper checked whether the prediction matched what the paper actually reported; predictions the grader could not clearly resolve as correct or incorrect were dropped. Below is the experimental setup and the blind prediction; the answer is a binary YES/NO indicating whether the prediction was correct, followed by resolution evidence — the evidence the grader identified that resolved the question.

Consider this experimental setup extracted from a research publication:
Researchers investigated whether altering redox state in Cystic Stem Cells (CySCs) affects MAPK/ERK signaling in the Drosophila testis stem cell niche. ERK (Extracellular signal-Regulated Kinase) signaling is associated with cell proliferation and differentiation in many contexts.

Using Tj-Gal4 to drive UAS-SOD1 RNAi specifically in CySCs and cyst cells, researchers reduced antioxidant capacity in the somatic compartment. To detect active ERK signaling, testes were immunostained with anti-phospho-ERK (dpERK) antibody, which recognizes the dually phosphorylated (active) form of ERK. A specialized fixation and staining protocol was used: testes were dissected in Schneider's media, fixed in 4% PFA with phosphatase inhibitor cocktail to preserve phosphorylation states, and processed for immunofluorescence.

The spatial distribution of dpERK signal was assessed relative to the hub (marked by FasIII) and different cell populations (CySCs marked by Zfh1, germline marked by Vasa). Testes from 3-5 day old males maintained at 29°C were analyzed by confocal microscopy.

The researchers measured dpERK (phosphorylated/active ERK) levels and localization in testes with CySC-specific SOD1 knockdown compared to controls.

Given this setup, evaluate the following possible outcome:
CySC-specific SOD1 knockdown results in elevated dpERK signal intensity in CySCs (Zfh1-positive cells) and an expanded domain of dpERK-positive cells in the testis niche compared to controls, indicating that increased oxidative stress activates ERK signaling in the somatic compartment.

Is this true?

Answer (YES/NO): NO